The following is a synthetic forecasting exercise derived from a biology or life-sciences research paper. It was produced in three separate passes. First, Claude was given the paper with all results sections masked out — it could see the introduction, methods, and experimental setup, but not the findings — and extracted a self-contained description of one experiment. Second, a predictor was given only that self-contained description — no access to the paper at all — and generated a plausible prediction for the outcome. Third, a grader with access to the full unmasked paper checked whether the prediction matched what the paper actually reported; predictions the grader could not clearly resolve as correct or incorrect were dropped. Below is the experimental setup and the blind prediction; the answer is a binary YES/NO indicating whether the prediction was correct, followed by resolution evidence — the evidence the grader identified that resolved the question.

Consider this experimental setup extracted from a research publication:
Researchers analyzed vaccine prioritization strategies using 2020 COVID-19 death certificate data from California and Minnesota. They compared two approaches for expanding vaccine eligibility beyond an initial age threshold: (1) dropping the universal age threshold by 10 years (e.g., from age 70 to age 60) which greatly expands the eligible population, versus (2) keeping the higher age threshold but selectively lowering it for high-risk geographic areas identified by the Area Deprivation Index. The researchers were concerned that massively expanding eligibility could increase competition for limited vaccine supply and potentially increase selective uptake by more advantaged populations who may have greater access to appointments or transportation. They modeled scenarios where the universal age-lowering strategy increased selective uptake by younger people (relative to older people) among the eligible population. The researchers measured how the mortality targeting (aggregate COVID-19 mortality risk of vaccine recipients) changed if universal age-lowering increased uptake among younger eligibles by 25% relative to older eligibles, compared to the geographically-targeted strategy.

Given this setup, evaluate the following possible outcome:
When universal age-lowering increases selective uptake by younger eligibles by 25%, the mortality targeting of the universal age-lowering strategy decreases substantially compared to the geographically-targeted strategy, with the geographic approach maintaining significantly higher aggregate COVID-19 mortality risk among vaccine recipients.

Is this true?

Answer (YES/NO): YES